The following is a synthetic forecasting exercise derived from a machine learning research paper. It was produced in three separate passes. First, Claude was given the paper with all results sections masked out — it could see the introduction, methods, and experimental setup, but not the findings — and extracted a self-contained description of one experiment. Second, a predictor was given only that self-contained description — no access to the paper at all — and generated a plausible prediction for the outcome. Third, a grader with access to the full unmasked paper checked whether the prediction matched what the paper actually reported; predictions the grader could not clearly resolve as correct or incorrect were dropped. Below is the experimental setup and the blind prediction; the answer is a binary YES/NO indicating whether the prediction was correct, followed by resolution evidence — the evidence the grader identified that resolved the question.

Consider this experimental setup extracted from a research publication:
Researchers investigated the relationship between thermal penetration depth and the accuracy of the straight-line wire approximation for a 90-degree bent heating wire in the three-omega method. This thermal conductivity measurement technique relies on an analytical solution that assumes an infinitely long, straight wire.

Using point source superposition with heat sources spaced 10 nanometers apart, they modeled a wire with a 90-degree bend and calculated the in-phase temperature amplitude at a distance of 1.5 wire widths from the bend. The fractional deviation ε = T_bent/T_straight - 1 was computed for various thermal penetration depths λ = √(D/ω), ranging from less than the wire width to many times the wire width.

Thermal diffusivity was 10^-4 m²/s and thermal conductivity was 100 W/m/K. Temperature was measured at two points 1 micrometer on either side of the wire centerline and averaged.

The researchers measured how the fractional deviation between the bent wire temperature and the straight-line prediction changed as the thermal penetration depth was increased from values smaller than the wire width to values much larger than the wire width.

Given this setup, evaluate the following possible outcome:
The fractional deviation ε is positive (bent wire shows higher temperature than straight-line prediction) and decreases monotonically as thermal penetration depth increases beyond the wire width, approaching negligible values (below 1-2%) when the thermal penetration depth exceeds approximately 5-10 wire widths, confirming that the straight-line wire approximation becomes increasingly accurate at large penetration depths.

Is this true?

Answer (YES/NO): NO